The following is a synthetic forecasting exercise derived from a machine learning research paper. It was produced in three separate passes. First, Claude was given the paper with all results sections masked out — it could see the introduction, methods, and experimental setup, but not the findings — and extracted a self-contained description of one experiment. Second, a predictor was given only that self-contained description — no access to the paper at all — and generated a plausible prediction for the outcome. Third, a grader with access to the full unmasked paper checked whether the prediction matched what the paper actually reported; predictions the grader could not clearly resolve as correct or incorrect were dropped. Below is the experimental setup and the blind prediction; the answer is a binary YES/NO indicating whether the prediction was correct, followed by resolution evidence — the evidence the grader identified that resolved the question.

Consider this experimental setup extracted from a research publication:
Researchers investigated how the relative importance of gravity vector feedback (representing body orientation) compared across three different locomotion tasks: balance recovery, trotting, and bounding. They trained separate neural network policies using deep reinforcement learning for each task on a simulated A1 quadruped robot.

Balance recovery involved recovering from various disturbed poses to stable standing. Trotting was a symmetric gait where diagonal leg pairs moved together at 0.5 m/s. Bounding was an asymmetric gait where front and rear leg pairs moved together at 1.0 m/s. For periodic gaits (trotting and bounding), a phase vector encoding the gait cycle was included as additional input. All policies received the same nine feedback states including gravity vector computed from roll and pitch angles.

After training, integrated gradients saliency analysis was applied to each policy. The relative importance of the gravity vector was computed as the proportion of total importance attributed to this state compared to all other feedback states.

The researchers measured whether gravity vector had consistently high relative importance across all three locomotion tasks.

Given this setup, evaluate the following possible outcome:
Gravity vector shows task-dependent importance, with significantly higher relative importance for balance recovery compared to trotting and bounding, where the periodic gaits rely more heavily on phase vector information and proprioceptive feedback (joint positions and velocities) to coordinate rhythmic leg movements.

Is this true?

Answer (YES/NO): NO